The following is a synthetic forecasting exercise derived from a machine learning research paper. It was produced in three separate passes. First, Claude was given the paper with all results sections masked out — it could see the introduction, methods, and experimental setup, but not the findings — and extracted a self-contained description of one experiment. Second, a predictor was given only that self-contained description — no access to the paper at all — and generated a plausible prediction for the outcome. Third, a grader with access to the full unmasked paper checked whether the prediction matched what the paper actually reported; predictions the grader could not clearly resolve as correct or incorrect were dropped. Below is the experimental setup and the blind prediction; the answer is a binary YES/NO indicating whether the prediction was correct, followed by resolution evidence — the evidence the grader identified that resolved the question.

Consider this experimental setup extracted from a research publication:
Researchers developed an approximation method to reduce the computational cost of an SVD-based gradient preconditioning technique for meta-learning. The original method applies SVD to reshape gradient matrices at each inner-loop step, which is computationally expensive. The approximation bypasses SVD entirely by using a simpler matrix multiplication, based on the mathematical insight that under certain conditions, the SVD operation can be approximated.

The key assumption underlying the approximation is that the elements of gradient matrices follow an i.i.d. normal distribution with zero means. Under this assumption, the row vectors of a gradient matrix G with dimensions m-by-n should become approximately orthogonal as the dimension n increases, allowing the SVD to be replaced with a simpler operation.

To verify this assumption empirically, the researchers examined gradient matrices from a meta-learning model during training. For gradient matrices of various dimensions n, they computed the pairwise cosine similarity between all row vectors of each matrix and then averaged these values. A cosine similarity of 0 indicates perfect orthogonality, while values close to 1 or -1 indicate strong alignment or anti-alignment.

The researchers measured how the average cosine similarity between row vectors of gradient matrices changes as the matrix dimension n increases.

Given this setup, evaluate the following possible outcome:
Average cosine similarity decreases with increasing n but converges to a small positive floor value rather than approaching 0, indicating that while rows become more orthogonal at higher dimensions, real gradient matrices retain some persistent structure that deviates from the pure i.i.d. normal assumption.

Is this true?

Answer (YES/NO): NO